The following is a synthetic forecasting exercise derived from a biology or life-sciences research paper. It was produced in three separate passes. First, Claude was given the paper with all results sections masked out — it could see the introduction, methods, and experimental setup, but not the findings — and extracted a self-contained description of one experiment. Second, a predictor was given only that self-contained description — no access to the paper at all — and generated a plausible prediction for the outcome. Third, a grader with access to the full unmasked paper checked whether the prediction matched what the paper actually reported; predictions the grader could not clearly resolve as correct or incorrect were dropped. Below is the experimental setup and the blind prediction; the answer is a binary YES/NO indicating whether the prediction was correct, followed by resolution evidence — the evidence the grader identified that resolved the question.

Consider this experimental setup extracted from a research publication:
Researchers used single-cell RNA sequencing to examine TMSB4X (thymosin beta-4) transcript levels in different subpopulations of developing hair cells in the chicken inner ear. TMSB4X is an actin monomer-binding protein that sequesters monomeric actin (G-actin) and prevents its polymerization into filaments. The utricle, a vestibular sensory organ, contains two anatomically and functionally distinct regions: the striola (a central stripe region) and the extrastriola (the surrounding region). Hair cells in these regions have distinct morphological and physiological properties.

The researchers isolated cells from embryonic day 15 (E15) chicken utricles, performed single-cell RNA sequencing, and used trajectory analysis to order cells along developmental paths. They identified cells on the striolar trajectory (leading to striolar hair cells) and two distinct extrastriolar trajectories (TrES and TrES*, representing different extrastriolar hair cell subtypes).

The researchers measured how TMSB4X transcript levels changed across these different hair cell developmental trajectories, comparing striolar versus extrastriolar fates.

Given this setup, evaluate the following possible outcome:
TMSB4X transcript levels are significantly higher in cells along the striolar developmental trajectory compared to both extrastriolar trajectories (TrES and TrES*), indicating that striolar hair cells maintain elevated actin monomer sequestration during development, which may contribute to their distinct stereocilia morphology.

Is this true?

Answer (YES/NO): NO